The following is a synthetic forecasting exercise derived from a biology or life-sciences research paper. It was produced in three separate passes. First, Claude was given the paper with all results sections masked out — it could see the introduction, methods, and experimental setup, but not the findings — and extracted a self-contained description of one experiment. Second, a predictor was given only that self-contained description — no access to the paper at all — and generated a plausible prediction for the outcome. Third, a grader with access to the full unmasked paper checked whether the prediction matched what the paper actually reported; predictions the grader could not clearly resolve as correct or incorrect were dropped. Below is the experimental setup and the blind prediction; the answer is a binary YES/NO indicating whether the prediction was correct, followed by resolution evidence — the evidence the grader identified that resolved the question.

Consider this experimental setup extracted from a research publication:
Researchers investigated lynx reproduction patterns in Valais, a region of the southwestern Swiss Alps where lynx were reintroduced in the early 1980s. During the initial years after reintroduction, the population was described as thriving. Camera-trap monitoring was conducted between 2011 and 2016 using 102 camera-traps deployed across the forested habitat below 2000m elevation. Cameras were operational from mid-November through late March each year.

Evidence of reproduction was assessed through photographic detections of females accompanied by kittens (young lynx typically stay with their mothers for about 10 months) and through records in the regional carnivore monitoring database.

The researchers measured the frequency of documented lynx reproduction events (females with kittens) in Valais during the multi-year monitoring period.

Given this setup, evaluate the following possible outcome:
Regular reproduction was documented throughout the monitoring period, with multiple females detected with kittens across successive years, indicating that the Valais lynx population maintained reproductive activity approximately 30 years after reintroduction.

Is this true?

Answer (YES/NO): NO